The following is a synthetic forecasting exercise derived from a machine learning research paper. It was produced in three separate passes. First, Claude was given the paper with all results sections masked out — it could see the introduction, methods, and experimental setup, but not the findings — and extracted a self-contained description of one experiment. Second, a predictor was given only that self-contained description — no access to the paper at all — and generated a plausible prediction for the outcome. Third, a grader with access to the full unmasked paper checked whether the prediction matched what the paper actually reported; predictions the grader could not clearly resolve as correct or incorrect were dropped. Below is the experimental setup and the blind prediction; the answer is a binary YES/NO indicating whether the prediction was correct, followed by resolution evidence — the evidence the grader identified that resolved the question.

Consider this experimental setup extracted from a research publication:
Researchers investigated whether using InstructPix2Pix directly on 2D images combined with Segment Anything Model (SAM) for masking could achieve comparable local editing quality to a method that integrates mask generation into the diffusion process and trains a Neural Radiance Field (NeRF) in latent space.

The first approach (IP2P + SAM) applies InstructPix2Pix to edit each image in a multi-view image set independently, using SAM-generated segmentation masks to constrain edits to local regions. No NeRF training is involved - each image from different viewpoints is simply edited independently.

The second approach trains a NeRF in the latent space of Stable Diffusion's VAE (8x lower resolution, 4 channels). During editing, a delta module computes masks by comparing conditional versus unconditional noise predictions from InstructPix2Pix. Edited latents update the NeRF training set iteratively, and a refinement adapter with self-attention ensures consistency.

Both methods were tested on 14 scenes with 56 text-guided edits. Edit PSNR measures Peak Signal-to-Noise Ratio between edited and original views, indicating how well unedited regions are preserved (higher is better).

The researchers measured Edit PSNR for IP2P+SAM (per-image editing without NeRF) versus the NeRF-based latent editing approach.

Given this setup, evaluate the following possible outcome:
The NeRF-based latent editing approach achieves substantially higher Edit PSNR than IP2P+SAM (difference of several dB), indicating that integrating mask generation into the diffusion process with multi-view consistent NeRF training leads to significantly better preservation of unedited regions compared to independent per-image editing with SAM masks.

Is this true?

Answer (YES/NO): YES